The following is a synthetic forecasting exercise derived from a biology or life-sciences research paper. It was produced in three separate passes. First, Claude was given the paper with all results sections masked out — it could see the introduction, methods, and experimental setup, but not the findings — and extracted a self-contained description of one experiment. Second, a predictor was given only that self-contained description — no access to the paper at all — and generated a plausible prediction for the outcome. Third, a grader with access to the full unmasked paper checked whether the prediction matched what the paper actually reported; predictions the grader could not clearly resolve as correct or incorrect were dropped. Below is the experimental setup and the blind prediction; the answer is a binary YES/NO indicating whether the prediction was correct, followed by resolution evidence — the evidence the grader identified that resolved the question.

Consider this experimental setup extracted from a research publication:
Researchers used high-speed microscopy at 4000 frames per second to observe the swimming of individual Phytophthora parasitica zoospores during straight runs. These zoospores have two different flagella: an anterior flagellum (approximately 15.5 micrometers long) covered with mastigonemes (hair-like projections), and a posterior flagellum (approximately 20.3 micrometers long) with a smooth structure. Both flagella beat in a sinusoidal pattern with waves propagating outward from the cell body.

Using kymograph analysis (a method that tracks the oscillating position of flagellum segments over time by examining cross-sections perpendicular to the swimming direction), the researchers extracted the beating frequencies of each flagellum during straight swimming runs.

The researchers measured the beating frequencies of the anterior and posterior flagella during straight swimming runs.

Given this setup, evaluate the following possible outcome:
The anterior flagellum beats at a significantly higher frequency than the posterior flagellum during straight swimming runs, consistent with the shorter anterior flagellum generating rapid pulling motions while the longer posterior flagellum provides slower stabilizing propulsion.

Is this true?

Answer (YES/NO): NO